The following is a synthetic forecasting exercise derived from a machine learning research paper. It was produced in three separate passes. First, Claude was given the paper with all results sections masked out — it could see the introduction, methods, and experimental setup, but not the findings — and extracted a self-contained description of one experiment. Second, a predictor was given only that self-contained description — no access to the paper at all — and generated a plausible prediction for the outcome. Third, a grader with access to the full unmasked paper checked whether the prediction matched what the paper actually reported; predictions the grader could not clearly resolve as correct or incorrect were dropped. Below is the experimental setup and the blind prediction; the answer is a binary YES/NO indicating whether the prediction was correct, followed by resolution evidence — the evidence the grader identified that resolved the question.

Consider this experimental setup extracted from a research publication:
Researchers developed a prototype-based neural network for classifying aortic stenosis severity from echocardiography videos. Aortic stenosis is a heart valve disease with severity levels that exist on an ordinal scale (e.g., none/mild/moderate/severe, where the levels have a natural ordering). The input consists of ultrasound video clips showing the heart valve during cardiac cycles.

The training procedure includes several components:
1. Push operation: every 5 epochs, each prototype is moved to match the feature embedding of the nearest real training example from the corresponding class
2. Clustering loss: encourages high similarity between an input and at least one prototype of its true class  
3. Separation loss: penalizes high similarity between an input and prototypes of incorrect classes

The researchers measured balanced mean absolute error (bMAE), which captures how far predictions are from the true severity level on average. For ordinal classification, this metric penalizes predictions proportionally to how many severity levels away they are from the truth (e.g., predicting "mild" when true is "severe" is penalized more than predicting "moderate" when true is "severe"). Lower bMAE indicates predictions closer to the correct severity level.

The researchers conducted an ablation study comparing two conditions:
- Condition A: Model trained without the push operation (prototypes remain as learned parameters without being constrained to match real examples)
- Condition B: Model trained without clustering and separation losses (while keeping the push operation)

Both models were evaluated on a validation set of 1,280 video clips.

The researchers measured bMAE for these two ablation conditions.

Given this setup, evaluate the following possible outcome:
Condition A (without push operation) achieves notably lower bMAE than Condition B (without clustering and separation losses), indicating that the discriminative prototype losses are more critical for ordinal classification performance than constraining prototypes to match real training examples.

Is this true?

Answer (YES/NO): YES